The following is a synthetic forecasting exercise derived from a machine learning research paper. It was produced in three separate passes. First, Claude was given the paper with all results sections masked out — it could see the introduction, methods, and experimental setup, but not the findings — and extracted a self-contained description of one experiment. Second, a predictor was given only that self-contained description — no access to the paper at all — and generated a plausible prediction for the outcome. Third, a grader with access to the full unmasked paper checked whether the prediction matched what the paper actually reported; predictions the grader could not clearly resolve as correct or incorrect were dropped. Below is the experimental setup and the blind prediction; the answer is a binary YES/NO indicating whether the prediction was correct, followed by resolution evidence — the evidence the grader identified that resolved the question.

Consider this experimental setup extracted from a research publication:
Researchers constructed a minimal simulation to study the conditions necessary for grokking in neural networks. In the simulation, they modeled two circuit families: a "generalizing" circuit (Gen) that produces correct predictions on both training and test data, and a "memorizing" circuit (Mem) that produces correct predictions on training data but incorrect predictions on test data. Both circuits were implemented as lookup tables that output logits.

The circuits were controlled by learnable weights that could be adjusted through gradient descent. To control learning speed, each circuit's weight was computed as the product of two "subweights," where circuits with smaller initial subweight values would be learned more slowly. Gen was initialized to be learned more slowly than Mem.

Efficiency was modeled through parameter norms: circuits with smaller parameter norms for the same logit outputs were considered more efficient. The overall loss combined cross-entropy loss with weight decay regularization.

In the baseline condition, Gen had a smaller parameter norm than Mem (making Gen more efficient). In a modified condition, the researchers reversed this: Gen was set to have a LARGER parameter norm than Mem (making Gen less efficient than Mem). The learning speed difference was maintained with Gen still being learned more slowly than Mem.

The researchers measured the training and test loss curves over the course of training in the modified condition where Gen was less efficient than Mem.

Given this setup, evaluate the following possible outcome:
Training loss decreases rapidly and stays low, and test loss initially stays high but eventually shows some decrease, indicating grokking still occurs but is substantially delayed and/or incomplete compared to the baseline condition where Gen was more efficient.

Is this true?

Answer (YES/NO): NO